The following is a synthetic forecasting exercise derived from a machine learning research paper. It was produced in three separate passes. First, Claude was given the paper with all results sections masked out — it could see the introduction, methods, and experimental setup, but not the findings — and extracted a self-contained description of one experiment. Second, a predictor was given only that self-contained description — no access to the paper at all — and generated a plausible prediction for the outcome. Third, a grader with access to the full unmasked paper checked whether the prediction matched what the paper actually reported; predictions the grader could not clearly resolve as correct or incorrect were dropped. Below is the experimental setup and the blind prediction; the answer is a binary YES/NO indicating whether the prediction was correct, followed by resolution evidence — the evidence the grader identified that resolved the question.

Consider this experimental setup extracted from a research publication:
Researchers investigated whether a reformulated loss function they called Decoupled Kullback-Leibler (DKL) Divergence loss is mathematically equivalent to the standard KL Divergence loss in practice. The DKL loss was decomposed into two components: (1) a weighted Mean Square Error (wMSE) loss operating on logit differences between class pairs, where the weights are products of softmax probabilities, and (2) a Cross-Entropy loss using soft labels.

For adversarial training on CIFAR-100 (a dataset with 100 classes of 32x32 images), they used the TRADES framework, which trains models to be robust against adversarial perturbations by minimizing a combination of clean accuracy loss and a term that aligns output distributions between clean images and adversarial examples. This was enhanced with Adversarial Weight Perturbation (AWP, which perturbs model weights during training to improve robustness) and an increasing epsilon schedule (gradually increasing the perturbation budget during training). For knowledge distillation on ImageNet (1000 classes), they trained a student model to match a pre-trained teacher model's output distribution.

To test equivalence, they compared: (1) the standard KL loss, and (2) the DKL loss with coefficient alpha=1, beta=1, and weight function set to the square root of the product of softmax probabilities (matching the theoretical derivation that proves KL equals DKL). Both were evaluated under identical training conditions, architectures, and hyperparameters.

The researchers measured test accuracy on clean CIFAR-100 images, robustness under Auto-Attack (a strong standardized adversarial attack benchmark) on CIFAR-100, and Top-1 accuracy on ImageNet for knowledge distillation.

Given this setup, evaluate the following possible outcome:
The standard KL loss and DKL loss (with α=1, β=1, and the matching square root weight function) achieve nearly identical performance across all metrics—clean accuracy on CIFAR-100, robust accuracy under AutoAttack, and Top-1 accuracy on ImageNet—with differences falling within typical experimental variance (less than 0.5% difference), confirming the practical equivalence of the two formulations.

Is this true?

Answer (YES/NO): YES